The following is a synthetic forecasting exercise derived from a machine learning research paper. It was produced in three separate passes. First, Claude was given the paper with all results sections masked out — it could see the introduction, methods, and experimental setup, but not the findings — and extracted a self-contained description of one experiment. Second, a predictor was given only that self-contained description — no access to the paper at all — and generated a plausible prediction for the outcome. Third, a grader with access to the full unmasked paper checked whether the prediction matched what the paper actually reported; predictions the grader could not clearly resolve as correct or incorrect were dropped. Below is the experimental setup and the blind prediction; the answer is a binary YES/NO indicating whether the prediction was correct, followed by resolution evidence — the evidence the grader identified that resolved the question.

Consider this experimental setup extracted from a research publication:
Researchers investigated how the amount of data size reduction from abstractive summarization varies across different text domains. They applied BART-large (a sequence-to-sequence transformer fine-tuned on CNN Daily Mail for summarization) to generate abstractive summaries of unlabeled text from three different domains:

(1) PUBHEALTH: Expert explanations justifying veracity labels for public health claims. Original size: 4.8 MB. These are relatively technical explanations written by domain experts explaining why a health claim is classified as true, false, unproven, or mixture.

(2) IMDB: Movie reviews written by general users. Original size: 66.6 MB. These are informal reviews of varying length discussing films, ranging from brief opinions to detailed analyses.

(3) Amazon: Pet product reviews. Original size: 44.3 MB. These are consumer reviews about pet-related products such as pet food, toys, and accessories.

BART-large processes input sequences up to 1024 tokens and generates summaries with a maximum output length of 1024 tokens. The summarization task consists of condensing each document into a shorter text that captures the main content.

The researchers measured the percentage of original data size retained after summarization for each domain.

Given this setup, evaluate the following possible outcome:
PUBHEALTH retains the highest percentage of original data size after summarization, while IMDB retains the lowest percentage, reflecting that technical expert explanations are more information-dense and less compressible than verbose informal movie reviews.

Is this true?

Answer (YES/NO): YES